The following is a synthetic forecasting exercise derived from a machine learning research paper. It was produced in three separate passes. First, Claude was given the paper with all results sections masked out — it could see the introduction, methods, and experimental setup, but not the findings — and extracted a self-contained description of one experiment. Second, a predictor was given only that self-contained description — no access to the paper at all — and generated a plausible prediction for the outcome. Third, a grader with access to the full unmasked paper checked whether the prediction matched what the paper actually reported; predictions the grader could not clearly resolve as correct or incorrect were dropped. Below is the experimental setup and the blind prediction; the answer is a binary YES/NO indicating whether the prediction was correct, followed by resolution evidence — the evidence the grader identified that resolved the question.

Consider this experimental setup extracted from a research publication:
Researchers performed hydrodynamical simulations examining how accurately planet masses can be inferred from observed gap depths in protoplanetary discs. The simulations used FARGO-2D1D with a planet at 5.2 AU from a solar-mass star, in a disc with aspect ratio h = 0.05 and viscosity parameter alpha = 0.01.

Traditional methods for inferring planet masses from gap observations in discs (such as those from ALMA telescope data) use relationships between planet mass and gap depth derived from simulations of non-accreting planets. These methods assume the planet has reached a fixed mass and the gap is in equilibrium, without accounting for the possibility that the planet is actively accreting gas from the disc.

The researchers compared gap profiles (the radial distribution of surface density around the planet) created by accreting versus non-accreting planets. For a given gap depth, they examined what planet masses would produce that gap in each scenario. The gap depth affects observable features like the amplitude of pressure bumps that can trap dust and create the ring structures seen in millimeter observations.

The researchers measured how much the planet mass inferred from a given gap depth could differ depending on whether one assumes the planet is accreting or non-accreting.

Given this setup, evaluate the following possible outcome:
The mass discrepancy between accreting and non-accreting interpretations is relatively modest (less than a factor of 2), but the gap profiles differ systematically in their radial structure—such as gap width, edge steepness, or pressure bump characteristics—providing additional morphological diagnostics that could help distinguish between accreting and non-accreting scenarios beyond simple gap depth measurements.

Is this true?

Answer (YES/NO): NO